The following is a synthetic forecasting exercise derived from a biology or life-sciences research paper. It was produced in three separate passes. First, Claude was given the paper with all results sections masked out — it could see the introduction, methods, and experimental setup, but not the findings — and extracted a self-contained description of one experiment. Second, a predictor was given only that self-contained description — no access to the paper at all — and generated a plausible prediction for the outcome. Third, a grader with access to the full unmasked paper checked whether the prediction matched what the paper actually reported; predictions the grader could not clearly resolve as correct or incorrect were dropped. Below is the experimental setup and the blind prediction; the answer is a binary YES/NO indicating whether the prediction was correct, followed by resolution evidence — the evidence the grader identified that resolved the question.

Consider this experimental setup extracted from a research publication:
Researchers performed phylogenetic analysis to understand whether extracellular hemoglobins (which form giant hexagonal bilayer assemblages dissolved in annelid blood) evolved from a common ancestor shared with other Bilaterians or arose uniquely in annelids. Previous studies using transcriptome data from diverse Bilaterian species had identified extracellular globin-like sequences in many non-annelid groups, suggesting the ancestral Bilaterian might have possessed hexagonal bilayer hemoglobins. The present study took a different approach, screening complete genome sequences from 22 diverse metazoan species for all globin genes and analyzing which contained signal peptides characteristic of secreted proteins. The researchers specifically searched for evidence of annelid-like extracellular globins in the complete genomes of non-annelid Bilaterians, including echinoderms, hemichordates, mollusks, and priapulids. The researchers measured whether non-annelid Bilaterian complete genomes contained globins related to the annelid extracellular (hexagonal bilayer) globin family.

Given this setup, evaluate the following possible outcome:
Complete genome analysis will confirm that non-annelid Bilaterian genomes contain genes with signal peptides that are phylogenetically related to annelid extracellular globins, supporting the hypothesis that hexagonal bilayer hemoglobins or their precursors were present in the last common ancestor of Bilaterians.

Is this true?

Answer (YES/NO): NO